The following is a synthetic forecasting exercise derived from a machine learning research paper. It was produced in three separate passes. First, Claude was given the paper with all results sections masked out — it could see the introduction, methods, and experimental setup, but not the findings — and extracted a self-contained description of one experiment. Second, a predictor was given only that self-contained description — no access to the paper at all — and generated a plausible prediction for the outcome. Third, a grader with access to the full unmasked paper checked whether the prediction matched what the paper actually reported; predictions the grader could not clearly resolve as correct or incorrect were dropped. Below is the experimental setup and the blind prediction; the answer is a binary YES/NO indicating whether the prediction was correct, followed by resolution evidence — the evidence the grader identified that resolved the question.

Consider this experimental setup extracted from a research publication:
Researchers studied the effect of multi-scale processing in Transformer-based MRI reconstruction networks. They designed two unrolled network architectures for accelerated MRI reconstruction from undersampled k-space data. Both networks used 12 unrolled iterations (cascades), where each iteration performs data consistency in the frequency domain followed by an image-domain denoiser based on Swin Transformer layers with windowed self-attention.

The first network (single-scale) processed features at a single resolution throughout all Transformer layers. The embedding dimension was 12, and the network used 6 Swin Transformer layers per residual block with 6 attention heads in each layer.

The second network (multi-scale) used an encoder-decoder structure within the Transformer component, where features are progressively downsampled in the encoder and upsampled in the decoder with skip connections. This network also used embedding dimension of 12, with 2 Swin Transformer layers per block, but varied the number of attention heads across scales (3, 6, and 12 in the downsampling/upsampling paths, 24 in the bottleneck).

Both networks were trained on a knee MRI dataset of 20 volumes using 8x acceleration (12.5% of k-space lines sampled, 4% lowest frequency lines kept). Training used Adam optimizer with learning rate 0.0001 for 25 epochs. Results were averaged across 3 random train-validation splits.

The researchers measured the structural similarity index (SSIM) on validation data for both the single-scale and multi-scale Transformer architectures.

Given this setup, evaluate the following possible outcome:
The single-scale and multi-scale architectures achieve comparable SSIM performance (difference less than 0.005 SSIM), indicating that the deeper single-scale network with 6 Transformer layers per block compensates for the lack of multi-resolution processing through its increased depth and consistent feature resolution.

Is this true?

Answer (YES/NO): NO